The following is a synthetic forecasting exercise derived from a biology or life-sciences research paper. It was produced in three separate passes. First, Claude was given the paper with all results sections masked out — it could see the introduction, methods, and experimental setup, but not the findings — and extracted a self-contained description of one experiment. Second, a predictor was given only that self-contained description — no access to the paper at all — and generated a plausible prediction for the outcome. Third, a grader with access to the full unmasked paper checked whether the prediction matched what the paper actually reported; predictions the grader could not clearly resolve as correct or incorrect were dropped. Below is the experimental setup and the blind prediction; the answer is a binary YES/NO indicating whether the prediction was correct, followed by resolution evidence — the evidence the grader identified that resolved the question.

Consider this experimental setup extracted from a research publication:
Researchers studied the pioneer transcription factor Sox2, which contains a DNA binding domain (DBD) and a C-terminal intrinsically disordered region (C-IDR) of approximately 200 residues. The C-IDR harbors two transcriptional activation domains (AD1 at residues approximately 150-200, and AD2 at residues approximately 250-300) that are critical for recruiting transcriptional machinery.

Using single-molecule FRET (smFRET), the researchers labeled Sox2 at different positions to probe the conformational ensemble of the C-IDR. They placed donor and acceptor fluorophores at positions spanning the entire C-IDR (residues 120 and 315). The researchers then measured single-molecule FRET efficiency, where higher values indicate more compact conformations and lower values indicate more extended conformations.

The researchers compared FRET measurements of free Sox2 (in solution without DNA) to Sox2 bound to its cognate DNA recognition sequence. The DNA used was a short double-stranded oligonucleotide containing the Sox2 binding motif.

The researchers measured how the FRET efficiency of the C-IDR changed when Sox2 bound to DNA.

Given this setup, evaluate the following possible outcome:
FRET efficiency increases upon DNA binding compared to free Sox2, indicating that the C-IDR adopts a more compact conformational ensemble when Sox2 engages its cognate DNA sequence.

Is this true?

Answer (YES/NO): NO